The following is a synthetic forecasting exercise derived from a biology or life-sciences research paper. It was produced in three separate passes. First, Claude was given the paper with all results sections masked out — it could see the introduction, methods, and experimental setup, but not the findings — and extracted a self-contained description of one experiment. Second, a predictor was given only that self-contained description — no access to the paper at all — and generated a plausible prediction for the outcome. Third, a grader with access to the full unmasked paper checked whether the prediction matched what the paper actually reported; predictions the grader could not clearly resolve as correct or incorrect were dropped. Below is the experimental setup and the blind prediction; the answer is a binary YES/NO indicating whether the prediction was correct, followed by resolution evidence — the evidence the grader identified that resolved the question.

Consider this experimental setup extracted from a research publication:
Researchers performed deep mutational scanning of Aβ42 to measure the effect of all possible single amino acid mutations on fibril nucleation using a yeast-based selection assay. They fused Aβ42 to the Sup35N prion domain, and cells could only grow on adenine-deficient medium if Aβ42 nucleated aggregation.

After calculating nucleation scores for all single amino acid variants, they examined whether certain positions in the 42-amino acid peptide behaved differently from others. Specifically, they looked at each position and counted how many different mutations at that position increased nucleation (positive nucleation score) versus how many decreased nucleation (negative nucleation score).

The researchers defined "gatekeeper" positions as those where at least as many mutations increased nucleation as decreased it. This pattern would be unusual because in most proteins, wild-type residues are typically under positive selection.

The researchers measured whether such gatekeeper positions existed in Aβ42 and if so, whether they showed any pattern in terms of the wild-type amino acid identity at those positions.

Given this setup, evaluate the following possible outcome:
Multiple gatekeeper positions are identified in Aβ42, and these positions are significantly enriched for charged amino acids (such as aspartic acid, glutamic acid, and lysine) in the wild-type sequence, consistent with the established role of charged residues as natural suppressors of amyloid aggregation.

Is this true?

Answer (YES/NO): NO